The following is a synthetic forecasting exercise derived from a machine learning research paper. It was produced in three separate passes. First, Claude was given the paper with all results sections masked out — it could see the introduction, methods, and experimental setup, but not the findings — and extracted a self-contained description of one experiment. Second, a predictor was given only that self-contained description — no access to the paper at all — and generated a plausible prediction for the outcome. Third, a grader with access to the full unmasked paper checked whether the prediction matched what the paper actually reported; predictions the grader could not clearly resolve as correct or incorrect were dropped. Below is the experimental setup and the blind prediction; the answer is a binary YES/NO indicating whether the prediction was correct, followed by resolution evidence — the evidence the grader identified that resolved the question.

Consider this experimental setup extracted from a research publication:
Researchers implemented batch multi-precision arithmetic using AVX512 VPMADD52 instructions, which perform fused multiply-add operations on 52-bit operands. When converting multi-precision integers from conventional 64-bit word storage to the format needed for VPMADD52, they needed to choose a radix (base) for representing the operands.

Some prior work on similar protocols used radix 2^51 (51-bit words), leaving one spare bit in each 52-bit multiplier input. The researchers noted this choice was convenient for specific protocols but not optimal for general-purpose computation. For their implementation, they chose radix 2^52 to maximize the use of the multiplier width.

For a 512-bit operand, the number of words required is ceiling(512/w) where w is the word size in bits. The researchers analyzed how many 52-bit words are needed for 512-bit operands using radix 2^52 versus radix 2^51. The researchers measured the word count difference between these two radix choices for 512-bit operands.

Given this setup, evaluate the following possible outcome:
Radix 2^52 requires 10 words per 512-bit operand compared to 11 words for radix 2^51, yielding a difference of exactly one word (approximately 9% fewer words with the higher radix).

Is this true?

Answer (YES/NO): YES